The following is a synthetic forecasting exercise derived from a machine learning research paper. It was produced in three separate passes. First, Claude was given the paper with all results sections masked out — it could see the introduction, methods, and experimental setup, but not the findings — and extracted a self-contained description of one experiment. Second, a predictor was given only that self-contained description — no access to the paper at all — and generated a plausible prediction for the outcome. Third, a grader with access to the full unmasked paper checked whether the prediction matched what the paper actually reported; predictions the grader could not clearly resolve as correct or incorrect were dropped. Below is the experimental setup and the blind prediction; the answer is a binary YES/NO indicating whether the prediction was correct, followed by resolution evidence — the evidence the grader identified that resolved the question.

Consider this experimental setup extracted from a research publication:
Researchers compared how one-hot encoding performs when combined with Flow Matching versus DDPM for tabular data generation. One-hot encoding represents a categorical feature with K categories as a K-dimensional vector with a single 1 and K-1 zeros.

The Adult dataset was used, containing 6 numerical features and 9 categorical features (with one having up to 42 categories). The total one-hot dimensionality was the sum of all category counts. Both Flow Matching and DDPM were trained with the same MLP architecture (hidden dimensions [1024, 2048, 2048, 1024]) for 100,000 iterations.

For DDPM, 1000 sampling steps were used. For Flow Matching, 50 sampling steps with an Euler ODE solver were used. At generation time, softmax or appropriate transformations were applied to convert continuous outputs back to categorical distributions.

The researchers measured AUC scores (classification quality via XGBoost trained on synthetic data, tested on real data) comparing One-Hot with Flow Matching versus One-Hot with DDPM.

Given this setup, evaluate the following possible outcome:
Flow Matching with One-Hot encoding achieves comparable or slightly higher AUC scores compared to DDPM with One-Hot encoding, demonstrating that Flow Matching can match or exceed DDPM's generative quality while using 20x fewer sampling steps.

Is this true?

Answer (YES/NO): NO